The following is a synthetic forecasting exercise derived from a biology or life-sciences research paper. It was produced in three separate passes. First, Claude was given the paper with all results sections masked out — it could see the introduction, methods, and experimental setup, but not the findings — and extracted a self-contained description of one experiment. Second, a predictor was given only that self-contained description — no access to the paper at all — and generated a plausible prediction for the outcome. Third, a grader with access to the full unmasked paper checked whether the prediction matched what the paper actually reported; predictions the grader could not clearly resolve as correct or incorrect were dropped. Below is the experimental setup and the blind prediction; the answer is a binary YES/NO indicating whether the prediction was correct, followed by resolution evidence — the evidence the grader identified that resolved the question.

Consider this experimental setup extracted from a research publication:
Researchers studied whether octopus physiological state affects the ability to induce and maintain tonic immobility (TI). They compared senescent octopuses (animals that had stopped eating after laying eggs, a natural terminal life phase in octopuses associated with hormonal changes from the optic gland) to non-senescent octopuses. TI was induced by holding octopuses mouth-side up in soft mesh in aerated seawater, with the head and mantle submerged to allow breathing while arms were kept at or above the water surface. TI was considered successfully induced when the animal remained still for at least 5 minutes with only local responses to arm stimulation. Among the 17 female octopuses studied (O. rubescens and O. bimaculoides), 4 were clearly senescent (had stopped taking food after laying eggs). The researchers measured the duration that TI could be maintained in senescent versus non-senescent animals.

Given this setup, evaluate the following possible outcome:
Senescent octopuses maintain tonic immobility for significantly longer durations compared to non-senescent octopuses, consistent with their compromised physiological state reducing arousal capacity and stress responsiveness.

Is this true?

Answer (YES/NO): NO